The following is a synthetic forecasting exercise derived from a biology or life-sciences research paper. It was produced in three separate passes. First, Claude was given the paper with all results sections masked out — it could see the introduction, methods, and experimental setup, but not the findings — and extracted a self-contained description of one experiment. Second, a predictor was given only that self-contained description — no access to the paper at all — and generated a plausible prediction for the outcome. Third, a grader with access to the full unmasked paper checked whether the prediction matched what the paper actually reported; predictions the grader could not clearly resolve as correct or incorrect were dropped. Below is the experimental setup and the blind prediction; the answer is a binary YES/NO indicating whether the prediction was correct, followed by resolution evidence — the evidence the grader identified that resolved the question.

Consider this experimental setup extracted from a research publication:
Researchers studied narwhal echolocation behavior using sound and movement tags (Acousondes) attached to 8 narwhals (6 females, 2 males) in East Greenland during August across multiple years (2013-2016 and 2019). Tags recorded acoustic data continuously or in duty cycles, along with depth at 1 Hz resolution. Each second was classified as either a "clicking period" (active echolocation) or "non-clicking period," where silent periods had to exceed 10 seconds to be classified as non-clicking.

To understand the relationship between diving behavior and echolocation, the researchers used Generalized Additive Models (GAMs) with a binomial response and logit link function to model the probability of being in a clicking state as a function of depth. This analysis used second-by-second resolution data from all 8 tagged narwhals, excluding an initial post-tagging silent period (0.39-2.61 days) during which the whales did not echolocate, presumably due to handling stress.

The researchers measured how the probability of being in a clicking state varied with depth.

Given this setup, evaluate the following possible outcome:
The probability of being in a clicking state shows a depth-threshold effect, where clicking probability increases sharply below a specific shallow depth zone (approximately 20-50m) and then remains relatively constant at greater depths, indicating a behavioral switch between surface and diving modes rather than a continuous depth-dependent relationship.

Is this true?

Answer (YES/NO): NO